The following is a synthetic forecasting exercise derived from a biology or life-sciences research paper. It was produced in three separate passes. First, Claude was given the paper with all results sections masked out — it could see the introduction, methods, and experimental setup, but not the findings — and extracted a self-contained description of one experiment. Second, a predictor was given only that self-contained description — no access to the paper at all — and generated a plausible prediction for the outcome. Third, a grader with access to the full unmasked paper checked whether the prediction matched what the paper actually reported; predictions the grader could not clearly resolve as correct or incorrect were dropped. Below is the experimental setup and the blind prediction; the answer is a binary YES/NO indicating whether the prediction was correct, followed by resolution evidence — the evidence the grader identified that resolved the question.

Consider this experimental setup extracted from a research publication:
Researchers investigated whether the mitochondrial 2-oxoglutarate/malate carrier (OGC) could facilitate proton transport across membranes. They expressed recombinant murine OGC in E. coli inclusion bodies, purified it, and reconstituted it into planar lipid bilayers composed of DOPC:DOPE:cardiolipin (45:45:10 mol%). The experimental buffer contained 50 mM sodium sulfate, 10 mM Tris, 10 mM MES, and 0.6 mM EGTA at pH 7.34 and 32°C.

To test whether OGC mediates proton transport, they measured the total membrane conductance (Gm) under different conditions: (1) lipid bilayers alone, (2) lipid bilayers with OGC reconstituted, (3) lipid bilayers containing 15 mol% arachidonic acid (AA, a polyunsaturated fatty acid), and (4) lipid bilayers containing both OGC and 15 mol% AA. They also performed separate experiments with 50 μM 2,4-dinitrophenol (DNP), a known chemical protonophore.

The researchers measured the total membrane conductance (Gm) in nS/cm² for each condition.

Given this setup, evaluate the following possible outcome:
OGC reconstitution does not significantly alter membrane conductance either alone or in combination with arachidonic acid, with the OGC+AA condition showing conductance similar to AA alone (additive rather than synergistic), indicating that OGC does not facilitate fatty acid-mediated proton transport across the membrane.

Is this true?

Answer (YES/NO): NO